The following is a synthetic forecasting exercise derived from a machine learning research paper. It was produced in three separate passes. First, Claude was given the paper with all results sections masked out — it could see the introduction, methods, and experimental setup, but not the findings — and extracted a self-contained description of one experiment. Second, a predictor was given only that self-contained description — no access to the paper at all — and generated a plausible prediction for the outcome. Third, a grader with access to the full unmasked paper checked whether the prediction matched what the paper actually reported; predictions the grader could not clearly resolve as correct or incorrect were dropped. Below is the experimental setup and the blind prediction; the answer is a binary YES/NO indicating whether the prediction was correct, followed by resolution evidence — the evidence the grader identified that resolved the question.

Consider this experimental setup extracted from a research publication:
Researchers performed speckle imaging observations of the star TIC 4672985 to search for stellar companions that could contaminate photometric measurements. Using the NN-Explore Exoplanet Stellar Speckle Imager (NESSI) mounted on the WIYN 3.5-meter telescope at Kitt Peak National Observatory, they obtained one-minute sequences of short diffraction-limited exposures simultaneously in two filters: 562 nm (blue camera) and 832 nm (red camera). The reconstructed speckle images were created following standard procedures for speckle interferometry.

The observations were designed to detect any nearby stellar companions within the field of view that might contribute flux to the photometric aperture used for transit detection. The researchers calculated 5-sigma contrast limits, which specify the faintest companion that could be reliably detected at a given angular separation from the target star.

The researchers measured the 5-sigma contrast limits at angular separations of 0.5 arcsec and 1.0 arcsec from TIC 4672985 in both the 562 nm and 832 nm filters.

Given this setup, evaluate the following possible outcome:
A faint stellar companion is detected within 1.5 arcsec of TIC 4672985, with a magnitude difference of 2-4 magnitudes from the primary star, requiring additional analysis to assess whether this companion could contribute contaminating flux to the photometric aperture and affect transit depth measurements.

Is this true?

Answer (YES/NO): NO